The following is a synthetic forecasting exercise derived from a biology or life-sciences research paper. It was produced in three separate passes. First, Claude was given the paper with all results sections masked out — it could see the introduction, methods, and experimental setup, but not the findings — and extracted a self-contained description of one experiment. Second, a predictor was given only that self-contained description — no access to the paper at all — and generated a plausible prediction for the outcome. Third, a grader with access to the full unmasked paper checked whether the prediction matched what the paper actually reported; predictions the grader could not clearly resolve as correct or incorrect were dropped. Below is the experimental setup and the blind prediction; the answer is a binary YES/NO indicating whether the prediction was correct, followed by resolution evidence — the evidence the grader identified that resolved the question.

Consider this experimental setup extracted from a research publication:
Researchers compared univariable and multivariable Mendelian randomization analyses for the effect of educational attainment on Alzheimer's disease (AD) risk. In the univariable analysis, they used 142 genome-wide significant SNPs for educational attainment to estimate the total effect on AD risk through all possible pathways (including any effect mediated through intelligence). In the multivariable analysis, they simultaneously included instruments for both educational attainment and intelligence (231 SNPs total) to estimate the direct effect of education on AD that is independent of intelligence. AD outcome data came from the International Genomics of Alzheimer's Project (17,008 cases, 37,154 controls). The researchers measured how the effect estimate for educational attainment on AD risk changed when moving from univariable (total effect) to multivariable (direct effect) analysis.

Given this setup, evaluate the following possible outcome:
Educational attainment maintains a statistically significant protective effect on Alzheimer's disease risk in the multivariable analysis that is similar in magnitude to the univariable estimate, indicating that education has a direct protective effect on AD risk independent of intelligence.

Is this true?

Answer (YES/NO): NO